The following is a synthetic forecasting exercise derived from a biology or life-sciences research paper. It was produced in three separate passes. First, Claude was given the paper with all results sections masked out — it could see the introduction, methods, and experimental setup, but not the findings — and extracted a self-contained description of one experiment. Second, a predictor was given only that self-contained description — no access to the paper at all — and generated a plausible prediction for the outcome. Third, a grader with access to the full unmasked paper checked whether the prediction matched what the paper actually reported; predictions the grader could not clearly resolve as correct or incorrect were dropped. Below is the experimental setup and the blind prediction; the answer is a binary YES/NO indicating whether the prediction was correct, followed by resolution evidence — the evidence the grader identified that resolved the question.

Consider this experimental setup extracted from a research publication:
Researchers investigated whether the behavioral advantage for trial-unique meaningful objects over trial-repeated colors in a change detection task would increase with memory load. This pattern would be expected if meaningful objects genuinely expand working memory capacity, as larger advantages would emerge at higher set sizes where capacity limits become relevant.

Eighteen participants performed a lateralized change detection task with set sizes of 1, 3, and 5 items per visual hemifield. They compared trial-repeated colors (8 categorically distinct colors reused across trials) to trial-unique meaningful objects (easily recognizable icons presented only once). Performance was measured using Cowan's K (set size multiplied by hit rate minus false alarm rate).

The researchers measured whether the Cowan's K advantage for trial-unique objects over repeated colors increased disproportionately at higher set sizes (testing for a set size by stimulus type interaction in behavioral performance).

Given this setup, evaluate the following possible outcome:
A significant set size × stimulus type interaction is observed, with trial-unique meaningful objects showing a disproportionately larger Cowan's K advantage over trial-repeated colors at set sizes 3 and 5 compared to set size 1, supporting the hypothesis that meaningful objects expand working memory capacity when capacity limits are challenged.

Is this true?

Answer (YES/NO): NO